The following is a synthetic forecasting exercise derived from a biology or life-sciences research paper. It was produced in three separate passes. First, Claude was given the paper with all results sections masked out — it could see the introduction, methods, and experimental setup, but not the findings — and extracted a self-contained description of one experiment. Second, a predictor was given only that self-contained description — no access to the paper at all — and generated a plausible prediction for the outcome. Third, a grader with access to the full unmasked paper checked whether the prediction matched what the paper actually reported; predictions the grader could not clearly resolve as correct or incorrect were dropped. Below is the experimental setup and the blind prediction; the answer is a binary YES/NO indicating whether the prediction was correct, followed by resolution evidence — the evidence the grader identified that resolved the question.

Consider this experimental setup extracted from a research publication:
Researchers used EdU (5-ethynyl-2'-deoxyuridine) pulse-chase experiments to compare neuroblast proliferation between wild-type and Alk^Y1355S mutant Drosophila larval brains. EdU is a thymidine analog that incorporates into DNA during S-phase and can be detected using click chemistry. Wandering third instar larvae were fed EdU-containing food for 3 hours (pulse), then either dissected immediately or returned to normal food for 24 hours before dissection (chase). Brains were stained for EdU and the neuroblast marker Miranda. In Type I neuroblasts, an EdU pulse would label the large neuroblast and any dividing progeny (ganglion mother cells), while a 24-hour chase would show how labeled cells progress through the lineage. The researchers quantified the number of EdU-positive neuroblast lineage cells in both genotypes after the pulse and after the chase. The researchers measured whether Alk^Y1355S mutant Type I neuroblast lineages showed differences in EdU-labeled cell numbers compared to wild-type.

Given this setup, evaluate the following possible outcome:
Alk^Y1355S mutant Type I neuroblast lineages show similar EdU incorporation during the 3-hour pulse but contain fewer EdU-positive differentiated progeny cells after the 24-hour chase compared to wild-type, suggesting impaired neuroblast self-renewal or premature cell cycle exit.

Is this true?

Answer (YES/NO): NO